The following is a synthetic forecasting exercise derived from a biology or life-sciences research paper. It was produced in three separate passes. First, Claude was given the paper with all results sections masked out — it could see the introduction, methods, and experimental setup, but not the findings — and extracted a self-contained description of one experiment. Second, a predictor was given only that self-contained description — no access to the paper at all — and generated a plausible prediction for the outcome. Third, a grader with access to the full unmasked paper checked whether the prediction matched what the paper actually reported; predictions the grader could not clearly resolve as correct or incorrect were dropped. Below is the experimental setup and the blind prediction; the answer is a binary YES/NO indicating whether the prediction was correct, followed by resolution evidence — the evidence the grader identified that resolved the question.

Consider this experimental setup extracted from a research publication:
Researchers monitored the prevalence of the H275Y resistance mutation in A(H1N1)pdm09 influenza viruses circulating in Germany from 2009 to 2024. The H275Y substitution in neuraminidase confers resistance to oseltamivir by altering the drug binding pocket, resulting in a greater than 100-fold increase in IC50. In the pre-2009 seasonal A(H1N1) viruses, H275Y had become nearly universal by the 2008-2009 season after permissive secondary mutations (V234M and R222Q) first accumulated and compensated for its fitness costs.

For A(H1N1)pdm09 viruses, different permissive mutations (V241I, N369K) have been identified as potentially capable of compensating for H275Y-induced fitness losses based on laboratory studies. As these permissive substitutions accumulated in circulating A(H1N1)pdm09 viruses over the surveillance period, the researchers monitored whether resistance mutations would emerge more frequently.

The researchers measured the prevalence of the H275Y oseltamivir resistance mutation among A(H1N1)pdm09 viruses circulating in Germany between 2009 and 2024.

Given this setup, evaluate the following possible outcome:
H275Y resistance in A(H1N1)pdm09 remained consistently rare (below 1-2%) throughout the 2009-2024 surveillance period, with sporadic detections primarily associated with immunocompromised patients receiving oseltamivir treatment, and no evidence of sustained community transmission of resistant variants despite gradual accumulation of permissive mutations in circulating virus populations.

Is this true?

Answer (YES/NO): YES